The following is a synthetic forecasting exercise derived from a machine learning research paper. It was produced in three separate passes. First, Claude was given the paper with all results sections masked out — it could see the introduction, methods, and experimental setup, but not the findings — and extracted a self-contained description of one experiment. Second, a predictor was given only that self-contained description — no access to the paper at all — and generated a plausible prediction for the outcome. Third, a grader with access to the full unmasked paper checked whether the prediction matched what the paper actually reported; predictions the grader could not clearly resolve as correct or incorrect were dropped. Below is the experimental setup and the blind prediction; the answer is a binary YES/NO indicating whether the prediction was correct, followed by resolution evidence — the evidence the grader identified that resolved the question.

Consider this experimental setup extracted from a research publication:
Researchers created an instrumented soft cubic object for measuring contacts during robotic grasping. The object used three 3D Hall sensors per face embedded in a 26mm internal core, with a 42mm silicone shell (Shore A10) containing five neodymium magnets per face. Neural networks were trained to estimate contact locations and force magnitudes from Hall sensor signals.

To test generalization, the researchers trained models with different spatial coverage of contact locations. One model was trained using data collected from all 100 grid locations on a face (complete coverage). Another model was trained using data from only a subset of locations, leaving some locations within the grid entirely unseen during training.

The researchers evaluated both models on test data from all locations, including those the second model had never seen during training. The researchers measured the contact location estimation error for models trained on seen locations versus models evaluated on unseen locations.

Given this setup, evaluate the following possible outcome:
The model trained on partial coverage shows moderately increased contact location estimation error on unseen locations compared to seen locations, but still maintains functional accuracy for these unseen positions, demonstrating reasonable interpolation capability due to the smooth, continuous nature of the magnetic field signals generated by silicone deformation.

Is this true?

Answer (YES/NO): YES